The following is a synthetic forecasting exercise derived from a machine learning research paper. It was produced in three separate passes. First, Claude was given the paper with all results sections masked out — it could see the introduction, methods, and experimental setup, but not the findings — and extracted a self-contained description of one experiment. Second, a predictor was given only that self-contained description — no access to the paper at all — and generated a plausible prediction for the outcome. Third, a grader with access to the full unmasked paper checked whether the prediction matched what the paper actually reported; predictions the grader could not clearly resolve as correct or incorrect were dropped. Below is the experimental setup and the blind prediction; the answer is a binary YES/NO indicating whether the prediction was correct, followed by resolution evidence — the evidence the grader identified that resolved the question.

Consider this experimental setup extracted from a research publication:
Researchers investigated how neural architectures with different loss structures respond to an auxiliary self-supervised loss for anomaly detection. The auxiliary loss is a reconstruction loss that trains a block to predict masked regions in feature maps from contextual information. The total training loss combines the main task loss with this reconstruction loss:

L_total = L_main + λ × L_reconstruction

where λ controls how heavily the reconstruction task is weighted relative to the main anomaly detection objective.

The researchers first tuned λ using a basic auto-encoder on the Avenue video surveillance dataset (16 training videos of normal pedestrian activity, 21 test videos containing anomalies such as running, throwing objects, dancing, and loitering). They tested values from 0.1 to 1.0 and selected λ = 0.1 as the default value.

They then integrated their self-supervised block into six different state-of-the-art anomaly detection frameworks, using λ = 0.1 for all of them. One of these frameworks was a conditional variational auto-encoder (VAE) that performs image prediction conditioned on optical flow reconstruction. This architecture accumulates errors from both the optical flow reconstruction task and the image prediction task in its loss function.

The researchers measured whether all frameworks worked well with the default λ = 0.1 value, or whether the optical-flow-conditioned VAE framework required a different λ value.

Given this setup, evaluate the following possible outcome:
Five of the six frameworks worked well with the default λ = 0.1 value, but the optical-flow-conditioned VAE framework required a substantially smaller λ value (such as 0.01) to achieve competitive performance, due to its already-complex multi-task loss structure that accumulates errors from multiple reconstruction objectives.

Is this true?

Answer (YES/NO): YES